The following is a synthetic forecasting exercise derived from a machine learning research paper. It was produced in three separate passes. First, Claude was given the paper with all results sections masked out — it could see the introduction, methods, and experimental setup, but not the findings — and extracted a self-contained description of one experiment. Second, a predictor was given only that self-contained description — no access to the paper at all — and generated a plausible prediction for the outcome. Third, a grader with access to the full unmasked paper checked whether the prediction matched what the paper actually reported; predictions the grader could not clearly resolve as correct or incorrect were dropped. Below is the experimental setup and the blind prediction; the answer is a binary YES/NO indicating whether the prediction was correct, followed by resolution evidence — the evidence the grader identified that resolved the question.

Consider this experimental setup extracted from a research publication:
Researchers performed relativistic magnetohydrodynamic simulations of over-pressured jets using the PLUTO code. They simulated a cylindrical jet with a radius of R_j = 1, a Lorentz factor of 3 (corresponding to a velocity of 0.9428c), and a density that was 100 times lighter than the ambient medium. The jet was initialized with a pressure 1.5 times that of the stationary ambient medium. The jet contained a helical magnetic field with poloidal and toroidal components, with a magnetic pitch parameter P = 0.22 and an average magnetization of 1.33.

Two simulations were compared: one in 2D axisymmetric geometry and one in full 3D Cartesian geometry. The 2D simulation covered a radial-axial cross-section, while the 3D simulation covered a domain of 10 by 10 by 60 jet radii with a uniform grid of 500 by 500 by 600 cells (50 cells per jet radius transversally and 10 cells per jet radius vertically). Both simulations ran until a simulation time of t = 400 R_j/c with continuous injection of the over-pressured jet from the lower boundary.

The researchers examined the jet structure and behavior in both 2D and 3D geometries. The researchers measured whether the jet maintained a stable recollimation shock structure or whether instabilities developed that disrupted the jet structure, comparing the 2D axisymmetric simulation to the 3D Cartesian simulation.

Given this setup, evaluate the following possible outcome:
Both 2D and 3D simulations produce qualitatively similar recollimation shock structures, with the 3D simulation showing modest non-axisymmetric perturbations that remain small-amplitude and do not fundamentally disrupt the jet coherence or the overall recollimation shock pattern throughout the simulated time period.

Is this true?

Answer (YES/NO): NO